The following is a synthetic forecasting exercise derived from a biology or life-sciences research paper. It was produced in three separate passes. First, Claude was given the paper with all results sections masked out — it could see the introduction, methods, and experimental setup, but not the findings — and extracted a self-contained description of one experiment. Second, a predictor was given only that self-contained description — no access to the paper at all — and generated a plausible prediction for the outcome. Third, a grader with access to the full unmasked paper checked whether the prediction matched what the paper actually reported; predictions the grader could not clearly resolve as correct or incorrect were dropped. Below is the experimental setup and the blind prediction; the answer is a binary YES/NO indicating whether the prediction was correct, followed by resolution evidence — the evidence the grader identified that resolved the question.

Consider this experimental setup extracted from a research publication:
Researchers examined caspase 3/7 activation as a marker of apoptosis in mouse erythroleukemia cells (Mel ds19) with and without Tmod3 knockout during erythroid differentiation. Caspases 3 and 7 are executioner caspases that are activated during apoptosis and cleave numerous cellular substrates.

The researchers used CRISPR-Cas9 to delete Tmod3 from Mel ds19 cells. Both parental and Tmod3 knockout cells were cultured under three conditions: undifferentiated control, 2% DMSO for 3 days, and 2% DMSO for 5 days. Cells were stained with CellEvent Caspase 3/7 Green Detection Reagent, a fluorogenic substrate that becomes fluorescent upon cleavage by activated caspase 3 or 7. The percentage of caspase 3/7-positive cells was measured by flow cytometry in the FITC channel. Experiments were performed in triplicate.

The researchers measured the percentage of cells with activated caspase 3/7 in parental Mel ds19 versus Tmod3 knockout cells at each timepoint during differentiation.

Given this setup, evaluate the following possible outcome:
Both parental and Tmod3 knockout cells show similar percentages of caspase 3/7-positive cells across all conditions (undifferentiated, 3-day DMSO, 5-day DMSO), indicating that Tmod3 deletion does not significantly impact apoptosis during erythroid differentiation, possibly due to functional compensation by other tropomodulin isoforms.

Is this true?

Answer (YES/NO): NO